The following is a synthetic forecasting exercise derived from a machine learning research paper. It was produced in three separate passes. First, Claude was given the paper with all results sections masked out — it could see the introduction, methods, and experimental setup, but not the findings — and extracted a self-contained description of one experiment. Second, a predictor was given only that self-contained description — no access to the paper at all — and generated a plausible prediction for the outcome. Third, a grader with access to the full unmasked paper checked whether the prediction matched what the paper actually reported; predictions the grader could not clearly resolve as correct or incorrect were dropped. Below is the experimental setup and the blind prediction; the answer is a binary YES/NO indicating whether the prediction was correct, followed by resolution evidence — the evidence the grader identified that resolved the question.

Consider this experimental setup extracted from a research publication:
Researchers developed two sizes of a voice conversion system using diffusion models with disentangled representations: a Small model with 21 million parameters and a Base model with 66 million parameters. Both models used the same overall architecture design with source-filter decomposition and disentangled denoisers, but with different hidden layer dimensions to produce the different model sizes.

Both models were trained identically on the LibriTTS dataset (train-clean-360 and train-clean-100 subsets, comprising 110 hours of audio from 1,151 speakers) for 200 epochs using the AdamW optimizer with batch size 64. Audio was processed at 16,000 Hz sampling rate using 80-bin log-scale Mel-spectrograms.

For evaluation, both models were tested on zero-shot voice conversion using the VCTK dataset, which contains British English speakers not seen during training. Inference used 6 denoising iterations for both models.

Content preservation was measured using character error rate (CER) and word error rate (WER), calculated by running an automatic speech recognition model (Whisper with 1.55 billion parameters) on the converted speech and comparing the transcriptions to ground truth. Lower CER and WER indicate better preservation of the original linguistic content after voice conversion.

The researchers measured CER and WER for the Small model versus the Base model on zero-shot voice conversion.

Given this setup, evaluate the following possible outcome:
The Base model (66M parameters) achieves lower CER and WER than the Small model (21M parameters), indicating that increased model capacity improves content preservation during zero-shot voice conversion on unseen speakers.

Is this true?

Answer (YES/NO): YES